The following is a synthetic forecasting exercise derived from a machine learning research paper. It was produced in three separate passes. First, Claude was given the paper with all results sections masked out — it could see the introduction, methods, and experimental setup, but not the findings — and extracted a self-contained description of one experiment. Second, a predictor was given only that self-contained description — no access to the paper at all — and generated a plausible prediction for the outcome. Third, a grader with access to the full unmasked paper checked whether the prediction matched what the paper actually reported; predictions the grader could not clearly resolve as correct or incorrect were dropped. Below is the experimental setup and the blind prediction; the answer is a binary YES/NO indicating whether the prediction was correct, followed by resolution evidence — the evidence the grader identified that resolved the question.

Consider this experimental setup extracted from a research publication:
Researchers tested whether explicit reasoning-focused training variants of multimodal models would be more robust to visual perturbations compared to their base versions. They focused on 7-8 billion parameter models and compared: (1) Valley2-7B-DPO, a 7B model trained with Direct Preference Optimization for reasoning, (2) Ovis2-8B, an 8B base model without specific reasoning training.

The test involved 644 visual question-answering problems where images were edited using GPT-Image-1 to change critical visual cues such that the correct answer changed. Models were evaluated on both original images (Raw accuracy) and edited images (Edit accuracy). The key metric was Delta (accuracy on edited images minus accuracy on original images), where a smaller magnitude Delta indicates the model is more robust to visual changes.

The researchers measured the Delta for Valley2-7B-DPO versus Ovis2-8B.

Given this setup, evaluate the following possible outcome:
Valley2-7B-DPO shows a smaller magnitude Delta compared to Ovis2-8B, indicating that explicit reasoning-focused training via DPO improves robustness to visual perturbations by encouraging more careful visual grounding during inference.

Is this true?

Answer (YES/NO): YES